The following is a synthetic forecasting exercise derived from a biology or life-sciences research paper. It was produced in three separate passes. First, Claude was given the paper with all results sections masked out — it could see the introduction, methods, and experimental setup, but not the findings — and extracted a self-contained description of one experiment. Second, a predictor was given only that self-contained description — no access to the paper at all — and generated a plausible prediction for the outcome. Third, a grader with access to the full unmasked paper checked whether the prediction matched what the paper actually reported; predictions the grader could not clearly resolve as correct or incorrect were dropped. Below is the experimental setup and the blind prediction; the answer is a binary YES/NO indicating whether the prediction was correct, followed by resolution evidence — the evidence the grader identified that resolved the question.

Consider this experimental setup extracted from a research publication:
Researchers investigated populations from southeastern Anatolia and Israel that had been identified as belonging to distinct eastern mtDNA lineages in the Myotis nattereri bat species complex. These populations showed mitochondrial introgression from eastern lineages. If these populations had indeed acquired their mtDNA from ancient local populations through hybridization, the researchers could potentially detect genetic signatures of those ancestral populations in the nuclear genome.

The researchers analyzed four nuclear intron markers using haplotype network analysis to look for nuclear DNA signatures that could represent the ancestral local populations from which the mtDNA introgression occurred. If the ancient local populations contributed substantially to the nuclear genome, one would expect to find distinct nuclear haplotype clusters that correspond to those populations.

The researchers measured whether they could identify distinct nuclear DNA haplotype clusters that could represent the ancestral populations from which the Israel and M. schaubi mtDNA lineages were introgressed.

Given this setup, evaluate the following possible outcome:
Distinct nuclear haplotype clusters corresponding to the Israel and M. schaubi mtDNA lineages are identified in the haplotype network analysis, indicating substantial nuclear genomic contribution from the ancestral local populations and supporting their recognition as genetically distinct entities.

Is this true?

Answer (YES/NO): NO